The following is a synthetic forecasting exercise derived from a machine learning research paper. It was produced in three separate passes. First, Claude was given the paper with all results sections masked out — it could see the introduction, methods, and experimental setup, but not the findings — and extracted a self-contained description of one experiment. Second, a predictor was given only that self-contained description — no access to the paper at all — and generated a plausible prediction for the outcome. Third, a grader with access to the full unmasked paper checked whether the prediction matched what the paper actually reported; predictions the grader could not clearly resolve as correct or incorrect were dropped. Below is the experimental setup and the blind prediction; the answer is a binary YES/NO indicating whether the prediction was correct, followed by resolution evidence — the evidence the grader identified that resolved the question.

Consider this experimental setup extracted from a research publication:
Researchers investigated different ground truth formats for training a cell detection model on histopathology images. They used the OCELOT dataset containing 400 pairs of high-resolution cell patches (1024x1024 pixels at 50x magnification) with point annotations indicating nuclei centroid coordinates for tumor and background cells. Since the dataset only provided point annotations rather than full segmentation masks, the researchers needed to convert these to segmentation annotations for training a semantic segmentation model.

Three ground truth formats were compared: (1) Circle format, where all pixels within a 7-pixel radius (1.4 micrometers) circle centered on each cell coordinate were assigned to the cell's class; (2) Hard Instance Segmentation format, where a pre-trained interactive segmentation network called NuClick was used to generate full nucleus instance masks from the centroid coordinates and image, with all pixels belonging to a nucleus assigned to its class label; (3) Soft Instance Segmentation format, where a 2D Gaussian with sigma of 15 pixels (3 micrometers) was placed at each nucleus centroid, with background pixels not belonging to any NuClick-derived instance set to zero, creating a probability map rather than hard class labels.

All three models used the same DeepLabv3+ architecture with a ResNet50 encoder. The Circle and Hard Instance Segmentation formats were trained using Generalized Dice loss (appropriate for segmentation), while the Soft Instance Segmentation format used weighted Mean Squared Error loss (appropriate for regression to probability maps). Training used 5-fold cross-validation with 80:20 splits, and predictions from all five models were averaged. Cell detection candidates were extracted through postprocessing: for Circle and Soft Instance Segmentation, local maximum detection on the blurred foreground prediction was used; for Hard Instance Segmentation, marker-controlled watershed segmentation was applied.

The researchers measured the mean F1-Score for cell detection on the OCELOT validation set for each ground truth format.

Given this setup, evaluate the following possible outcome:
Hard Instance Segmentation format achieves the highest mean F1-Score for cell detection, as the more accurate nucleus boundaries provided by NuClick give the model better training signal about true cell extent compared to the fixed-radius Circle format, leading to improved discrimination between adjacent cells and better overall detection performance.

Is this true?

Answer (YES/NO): NO